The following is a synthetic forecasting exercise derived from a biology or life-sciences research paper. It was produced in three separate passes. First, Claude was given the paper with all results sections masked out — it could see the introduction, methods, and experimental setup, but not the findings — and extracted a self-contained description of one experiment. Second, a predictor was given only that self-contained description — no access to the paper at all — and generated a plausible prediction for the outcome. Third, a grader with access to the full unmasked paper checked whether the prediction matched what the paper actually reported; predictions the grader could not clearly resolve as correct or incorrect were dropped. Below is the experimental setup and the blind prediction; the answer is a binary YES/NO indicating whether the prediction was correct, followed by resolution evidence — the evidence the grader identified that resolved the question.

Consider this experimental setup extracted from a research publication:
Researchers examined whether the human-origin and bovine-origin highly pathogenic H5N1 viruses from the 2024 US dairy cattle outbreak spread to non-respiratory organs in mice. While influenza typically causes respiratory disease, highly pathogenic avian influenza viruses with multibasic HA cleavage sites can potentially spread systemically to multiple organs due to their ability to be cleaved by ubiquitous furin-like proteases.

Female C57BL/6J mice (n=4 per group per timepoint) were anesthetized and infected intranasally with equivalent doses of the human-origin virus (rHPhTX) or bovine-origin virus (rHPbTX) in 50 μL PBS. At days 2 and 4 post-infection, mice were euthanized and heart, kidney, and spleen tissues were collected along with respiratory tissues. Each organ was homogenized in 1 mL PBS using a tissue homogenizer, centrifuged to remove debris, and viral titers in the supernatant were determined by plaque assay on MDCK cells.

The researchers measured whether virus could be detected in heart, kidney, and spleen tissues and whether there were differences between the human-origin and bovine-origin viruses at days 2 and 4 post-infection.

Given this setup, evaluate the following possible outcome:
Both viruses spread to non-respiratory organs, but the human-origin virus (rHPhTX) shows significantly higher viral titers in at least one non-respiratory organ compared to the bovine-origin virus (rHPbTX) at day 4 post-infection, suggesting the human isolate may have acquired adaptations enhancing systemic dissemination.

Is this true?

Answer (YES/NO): YES